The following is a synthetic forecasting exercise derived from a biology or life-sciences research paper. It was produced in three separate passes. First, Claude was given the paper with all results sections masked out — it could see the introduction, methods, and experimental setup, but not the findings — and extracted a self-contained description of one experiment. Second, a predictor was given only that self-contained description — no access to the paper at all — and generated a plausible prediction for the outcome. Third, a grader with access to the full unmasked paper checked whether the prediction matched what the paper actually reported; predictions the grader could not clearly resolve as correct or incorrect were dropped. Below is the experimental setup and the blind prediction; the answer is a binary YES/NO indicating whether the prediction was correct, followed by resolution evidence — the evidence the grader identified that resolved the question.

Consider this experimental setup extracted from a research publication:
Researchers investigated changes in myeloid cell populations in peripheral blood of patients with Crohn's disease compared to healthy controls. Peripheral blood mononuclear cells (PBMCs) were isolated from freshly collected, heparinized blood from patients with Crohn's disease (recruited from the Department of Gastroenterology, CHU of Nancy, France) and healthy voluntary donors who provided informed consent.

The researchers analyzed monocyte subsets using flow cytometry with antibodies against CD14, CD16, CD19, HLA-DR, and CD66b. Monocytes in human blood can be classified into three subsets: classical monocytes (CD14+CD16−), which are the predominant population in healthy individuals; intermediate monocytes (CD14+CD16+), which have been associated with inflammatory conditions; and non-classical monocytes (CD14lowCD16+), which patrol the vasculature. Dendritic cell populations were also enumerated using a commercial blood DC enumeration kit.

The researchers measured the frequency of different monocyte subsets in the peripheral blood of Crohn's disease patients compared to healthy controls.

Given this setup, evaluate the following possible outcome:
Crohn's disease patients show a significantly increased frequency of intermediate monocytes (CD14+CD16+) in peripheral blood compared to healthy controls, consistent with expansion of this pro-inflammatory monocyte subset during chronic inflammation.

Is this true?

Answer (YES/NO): YES